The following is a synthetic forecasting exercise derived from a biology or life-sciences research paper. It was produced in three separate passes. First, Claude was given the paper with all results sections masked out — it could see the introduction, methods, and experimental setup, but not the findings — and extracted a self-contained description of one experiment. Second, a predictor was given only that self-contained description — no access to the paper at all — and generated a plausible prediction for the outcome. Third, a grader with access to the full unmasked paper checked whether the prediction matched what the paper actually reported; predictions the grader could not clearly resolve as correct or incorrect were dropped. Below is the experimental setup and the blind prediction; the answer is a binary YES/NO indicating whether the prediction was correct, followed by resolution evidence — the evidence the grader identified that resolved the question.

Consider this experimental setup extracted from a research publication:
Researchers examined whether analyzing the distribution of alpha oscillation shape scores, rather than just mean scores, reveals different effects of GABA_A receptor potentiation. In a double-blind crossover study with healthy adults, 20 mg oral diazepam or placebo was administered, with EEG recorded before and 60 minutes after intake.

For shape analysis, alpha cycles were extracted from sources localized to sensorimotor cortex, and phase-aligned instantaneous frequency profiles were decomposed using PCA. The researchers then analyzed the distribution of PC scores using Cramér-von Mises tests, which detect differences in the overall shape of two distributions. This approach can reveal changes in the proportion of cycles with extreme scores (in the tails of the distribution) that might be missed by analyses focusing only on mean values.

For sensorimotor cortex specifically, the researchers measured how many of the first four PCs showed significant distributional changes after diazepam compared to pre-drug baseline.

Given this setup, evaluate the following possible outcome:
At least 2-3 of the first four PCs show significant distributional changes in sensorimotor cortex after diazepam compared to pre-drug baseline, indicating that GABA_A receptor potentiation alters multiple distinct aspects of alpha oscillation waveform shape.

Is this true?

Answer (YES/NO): YES